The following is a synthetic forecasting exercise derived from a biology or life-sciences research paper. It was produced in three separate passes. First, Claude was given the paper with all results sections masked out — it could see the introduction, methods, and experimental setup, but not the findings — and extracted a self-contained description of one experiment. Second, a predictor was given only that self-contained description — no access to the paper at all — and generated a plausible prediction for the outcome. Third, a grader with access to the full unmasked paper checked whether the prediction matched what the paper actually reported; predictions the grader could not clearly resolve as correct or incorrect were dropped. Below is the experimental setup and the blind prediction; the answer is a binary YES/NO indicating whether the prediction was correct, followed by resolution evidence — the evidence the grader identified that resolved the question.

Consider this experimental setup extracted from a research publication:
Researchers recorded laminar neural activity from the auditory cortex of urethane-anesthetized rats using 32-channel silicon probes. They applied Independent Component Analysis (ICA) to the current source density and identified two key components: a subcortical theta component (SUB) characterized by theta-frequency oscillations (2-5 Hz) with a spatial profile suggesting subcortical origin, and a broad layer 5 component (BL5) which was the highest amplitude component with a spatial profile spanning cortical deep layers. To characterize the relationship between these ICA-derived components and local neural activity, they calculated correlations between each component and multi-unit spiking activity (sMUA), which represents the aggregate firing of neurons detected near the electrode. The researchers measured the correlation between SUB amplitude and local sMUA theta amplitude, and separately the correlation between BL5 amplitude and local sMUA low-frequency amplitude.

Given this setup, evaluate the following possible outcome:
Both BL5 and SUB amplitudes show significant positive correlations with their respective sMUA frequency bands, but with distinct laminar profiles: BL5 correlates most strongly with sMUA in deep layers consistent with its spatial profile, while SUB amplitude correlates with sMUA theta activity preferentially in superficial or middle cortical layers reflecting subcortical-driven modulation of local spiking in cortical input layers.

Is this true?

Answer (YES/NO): NO